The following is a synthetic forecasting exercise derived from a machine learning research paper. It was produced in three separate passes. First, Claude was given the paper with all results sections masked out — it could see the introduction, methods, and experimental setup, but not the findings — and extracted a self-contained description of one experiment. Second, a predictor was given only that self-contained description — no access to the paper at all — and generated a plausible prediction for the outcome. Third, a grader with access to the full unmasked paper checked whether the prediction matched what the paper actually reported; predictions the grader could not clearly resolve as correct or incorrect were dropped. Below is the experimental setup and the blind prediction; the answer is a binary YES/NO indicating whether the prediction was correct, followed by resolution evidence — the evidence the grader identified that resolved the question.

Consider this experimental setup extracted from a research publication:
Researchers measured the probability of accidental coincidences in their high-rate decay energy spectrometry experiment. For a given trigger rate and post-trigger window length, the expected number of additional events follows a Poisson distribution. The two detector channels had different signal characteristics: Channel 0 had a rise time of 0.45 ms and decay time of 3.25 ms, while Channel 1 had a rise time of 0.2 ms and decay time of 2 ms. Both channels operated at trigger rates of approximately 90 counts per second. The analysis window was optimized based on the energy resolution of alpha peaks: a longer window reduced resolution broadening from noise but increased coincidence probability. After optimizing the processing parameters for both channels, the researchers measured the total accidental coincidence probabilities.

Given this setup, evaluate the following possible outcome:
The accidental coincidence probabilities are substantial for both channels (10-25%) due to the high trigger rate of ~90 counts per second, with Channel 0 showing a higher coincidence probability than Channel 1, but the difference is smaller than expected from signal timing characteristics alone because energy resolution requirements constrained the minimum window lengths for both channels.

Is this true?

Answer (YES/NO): YES